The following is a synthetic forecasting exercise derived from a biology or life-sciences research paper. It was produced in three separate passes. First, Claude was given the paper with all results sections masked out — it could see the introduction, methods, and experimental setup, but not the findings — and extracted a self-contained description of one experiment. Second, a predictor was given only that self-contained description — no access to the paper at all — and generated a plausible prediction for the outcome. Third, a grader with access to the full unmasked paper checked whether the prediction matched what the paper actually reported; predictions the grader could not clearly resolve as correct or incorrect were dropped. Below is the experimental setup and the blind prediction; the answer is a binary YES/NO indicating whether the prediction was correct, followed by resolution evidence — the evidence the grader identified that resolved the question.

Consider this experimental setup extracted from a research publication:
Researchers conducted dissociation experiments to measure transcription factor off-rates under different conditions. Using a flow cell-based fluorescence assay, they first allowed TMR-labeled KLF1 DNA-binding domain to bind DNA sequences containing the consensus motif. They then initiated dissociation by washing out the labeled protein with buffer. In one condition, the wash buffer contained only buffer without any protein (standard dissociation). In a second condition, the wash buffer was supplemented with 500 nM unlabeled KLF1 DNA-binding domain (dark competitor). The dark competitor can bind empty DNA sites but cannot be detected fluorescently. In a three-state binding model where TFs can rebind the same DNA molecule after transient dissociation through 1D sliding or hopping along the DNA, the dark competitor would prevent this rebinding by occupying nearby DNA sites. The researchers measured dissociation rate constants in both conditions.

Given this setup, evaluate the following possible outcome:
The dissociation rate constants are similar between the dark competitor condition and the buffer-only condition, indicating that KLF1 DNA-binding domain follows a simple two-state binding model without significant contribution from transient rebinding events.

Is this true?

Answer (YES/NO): NO